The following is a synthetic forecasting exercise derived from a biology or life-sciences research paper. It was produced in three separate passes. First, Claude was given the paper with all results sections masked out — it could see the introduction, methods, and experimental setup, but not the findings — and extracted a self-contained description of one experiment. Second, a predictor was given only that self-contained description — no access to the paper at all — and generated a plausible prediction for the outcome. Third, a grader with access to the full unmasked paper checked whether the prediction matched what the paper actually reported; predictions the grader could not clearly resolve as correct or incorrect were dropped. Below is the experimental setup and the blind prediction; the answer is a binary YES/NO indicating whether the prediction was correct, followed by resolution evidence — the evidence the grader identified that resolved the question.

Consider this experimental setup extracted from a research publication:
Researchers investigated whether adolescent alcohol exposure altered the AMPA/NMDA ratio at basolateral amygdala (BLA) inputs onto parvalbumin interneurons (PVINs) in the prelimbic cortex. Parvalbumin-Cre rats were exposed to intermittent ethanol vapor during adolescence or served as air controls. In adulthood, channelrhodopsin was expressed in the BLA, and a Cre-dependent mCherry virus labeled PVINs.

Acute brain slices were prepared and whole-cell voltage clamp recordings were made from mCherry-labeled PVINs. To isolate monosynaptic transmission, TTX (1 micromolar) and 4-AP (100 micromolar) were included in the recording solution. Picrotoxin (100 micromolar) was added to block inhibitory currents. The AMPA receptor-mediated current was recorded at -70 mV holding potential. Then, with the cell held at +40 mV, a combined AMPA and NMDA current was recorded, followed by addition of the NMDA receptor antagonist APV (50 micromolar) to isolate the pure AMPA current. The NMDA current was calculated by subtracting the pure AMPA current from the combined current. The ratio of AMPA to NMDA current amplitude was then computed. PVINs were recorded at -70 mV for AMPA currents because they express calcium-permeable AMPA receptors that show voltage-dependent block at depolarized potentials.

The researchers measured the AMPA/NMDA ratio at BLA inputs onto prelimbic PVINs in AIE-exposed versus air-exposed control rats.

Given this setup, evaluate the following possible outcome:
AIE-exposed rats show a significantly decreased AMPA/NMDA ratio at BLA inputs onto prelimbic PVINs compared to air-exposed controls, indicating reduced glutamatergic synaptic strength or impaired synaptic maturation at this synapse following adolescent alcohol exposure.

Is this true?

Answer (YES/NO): NO